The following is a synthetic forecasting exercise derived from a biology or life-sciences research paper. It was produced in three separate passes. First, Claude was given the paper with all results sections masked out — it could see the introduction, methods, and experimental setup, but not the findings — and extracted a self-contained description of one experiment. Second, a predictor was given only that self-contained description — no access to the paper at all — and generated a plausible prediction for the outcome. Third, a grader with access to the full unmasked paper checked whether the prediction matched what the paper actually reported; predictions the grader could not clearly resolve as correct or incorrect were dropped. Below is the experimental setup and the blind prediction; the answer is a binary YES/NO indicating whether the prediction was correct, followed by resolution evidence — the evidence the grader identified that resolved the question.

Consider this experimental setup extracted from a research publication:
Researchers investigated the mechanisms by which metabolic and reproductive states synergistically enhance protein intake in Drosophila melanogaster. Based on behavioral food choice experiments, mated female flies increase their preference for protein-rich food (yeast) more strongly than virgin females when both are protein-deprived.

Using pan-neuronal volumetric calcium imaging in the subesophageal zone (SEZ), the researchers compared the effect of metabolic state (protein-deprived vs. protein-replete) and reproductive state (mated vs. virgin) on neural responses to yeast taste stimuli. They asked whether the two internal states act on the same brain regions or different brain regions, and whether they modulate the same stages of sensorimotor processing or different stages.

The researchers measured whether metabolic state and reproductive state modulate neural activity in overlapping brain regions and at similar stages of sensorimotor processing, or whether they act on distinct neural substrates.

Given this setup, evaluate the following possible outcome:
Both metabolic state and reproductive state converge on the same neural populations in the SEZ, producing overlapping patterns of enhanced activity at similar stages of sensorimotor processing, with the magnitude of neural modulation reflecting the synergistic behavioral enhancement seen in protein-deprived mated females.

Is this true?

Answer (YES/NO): NO